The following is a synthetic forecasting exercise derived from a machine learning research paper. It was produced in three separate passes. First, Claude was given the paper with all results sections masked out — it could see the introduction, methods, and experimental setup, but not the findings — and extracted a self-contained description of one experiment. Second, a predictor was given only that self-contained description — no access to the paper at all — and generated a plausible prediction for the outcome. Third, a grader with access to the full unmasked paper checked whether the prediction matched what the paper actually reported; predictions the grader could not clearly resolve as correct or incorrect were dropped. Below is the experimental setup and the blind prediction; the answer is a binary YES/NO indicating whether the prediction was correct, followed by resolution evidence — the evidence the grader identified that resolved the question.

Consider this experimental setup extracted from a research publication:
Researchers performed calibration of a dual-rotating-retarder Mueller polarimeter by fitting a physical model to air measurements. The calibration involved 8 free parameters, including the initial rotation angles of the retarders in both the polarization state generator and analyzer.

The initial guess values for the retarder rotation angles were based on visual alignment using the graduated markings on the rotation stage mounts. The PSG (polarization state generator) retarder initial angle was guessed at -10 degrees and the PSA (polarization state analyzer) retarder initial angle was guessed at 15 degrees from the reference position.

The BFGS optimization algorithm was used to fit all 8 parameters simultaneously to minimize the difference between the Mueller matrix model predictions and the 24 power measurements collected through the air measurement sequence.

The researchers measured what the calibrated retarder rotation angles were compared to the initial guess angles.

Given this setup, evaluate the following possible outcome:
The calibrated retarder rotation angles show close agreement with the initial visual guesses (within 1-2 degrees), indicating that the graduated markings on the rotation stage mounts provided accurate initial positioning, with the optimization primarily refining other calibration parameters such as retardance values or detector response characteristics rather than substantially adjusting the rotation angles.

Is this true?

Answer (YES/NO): NO